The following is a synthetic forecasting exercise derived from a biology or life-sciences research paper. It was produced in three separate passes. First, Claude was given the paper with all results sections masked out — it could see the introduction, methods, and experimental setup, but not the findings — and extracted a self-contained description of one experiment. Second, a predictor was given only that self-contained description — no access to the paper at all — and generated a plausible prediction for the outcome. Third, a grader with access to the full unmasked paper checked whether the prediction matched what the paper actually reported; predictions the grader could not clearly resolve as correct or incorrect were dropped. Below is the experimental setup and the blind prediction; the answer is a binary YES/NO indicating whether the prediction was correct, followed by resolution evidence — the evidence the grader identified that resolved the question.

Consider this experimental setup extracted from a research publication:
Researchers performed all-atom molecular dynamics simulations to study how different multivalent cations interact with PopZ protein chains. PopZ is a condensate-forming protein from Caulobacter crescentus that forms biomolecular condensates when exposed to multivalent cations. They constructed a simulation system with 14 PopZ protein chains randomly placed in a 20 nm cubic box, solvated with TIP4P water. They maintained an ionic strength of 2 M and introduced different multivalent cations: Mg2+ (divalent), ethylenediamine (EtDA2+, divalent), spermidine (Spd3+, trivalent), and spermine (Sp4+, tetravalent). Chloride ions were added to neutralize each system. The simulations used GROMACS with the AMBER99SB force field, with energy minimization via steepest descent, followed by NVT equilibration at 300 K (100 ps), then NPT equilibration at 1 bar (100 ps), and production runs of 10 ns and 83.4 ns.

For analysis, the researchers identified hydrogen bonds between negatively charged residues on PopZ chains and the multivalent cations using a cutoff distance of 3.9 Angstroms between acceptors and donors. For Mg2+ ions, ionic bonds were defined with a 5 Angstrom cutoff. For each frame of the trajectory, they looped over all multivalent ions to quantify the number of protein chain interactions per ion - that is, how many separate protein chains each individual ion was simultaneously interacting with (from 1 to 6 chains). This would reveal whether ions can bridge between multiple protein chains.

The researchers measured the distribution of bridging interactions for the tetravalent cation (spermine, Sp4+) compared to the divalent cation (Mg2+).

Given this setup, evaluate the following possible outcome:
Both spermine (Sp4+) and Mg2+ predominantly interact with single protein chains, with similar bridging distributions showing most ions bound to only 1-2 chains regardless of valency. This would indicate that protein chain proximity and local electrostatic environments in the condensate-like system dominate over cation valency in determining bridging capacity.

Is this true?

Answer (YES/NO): NO